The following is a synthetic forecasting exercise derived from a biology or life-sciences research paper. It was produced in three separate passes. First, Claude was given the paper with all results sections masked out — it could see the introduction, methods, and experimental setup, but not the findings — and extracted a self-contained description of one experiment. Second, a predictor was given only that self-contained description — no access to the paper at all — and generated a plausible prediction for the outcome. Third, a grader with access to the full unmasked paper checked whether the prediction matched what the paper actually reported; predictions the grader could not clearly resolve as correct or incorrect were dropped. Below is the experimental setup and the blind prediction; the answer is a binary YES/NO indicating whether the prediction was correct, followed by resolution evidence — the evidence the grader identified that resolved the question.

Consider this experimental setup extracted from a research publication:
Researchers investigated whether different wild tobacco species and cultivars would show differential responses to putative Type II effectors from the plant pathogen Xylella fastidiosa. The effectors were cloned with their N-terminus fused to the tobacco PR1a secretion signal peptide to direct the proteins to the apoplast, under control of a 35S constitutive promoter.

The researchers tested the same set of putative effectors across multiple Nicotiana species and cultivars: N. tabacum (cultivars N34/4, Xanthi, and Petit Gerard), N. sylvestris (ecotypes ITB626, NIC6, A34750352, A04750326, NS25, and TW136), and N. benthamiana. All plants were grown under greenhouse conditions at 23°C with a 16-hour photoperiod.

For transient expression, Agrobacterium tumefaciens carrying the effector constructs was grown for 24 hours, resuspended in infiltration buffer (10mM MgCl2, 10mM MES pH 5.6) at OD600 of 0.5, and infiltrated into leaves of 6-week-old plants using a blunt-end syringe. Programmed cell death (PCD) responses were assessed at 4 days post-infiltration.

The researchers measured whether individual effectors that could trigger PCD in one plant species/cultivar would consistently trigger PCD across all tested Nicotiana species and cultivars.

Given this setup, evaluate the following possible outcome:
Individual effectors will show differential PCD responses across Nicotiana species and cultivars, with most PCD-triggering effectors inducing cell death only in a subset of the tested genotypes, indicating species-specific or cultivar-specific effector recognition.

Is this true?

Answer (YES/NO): YES